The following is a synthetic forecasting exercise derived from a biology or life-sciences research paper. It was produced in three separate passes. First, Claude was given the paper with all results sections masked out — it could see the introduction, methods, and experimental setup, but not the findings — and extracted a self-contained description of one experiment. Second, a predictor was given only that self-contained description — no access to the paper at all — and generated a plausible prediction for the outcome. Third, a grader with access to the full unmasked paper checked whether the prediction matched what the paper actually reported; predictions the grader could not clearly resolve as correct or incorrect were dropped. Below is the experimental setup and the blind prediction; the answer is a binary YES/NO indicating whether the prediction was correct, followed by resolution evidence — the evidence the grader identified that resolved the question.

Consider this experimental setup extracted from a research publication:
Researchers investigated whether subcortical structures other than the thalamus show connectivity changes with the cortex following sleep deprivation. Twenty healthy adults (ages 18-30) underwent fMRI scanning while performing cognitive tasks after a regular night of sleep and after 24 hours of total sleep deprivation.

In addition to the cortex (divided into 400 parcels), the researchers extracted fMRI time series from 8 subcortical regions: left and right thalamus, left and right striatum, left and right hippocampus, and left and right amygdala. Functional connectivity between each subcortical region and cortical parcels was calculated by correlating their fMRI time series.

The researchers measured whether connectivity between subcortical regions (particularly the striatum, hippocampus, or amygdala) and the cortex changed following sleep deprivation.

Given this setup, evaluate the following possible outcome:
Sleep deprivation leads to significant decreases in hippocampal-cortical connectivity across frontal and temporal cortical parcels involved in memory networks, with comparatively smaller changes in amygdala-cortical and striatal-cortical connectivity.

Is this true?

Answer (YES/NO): NO